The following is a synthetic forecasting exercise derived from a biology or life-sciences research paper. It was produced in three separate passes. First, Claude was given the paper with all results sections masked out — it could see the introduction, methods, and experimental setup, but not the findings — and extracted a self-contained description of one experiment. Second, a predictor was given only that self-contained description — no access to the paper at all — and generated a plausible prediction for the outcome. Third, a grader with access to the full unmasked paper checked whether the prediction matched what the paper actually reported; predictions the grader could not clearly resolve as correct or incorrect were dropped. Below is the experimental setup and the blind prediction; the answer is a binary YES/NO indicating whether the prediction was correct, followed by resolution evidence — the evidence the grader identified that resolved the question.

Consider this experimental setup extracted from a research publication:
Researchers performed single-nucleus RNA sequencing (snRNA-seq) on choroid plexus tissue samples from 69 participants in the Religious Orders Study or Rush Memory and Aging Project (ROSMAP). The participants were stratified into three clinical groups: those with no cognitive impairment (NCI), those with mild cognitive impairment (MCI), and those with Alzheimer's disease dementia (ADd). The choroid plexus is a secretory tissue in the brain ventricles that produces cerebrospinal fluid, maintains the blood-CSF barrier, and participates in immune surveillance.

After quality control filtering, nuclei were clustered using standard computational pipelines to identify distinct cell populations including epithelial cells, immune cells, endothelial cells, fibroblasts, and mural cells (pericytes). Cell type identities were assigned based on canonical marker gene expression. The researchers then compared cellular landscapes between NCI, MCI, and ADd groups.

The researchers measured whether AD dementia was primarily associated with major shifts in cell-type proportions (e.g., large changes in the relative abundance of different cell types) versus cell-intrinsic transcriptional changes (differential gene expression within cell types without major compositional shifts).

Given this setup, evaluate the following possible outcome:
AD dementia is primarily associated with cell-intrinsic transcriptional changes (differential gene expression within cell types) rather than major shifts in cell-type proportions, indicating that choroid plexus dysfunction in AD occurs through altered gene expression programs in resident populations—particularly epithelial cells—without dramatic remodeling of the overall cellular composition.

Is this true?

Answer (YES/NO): YES